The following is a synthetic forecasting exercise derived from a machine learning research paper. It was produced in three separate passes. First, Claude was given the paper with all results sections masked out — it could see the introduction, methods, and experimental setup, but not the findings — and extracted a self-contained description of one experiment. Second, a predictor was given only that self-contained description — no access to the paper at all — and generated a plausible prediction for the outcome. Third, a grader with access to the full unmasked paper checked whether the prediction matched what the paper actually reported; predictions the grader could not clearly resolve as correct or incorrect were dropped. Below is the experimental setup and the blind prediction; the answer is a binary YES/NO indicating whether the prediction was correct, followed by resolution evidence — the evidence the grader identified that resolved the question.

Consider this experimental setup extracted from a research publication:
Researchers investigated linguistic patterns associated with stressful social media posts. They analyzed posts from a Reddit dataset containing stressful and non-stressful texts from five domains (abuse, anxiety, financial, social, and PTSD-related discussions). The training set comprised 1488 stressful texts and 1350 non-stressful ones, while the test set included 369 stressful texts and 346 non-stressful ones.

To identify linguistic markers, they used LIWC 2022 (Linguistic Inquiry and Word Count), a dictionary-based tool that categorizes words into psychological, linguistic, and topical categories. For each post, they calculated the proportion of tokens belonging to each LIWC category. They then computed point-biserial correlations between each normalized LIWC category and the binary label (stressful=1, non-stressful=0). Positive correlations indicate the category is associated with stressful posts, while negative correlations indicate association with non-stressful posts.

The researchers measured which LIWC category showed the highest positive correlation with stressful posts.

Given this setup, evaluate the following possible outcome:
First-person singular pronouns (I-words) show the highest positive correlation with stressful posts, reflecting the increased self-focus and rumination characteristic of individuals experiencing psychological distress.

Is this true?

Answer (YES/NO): YES